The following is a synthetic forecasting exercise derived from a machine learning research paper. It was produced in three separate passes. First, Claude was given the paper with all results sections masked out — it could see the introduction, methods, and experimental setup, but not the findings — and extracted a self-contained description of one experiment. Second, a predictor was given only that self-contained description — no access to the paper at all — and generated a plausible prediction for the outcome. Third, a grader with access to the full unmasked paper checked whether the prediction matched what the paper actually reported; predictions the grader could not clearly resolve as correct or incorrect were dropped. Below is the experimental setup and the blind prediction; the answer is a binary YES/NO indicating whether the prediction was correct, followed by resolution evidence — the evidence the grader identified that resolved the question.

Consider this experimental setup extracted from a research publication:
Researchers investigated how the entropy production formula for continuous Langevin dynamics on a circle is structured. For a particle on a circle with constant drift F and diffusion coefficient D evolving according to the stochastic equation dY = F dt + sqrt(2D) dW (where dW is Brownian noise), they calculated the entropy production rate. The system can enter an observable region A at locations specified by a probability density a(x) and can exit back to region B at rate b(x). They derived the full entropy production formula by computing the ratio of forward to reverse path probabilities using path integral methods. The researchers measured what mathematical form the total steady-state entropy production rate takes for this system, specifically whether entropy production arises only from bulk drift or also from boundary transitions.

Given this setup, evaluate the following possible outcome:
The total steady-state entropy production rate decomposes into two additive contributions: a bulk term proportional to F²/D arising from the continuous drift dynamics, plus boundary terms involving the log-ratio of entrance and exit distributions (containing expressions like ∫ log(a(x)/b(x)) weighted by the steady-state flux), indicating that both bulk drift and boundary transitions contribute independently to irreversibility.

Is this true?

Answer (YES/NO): YES